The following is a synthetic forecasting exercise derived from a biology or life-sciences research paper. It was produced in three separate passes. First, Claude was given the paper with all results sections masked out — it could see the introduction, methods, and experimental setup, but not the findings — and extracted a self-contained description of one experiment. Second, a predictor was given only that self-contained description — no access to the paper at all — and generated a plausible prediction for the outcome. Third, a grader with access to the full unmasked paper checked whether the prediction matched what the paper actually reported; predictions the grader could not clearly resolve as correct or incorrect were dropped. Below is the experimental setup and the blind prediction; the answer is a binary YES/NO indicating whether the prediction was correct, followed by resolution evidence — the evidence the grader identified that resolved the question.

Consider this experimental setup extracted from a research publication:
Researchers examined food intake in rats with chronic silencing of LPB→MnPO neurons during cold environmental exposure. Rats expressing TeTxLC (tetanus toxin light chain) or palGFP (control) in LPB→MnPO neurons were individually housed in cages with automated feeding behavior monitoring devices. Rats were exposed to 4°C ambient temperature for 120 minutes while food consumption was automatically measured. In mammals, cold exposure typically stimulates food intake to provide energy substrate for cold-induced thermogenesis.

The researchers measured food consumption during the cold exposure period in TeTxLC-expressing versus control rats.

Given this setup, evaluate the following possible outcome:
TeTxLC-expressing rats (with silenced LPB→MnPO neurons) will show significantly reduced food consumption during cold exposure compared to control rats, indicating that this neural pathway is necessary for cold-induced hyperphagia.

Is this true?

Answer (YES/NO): YES